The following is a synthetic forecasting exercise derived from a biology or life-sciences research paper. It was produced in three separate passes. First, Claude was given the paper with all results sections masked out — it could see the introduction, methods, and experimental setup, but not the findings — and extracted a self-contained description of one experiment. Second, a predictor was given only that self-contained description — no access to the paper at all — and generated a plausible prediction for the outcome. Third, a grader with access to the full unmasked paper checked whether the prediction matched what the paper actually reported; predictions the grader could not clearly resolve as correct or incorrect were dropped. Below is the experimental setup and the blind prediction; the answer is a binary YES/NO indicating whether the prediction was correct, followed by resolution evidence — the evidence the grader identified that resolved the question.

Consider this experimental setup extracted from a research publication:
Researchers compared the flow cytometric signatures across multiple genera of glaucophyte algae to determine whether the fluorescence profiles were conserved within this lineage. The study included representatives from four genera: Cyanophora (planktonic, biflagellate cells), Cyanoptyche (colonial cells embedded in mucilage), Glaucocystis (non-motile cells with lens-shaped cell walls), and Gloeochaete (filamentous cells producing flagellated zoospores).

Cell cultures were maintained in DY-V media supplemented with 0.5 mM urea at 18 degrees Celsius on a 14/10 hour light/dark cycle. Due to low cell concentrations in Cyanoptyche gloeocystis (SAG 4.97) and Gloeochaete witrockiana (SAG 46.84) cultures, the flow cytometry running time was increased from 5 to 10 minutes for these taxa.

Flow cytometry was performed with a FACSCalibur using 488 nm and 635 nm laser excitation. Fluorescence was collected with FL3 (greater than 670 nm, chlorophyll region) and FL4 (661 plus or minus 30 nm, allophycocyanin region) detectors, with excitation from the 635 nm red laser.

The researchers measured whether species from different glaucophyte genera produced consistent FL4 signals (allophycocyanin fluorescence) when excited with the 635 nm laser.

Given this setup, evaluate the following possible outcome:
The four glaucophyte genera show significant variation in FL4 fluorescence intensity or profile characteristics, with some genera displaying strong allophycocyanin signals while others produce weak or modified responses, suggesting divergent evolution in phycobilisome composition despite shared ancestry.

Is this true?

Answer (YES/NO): NO